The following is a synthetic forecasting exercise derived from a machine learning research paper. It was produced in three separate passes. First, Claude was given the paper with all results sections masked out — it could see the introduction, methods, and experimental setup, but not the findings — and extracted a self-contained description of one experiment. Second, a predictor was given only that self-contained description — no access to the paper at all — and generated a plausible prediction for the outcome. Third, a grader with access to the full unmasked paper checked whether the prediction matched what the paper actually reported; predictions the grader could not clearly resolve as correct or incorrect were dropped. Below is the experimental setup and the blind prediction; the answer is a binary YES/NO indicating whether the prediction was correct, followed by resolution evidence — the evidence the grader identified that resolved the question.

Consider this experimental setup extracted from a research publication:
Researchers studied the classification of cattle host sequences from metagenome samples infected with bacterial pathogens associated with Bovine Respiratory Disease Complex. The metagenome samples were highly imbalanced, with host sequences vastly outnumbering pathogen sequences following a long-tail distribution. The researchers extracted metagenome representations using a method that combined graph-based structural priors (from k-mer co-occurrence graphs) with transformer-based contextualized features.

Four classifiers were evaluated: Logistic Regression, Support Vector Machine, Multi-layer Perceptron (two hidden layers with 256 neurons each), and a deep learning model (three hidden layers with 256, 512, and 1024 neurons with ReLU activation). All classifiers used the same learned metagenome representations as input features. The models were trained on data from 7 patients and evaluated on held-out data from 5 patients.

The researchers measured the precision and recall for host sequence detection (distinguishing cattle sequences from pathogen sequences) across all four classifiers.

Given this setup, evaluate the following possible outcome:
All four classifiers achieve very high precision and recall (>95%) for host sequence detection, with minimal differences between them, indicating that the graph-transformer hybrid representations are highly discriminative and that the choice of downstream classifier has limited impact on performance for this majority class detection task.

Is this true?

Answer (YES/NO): YES